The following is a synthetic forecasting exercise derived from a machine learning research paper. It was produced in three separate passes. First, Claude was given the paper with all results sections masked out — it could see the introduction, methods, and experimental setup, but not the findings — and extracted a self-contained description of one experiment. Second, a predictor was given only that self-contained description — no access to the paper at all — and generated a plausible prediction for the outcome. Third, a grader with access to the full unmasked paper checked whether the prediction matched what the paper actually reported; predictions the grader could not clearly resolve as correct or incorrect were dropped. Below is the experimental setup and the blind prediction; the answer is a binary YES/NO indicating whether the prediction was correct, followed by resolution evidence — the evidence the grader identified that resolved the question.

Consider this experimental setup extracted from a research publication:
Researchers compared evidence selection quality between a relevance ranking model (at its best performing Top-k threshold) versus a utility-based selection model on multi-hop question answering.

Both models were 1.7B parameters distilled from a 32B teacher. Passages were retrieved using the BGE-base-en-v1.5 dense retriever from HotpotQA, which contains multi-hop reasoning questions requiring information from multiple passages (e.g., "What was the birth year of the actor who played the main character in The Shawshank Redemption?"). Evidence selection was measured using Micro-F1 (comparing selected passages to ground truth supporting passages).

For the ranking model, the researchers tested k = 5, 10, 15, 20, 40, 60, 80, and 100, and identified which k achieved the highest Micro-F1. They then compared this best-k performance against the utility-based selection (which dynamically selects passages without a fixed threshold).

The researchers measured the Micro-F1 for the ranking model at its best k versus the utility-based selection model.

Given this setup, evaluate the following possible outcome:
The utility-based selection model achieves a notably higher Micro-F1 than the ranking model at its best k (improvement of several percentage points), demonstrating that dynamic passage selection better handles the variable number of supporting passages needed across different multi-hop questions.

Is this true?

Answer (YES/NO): NO